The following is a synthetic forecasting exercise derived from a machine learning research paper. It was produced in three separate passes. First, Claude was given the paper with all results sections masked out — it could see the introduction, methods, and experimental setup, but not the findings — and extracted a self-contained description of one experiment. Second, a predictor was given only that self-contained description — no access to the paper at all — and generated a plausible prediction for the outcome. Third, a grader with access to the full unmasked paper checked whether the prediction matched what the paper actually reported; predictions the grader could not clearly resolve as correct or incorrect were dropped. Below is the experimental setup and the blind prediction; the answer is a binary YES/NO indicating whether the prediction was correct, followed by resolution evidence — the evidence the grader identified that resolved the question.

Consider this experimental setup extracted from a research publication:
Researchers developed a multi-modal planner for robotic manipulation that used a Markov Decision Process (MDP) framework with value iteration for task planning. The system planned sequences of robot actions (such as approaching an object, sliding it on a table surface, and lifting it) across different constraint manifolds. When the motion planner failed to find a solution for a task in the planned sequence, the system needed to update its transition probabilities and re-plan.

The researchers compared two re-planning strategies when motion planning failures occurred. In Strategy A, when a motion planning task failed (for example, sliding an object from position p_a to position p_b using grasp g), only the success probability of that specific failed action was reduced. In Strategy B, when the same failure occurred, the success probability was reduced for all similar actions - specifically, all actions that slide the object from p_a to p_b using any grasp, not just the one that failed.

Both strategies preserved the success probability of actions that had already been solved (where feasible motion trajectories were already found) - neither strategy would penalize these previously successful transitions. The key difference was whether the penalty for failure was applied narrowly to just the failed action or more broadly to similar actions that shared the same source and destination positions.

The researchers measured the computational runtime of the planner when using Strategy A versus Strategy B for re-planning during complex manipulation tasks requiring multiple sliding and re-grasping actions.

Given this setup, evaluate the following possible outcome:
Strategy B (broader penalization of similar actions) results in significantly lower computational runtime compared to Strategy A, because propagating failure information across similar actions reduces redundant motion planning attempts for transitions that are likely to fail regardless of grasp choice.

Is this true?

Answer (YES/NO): YES